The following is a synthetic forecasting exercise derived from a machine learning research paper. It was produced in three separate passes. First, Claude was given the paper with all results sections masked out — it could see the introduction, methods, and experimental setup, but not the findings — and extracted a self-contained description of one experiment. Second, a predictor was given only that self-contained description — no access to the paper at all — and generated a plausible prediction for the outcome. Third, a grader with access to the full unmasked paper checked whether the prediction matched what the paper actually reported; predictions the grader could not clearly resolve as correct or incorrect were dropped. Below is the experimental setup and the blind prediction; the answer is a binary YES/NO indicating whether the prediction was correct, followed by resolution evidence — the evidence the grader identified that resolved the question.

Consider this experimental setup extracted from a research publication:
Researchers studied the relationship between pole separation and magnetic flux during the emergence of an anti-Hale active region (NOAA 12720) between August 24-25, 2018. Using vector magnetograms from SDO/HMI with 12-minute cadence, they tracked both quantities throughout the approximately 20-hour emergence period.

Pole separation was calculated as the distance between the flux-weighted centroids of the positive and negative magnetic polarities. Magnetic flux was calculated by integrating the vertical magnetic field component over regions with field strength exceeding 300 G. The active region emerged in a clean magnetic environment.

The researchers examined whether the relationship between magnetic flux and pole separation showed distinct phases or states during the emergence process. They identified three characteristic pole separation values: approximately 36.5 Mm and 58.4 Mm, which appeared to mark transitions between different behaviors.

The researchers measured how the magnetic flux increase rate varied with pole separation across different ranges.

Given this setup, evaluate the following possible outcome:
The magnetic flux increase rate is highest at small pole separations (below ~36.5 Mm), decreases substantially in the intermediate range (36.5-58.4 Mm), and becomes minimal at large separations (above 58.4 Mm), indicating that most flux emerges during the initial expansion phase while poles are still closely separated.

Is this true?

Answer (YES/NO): NO